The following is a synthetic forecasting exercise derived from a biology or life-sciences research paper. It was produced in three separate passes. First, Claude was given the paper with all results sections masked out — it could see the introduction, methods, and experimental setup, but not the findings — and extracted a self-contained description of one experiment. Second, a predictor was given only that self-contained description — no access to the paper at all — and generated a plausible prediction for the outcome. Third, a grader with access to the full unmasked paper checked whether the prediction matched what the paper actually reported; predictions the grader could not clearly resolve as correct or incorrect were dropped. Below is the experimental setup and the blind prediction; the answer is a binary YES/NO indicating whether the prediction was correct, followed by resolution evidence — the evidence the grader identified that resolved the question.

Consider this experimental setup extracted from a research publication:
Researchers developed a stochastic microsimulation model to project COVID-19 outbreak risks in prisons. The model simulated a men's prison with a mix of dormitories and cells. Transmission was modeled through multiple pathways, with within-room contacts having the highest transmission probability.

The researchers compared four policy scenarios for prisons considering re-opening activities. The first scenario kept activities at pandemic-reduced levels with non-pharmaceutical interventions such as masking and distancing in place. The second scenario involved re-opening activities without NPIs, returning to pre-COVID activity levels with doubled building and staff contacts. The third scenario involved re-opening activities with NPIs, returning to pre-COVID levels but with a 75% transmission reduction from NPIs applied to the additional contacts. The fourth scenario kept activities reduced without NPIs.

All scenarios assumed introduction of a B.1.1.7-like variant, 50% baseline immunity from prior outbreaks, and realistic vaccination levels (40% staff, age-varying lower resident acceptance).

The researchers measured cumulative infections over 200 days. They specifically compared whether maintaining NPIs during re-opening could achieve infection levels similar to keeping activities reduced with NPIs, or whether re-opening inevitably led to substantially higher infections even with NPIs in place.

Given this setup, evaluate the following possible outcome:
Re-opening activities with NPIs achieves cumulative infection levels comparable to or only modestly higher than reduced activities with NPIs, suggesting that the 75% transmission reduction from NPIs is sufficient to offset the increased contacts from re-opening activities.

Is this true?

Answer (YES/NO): NO